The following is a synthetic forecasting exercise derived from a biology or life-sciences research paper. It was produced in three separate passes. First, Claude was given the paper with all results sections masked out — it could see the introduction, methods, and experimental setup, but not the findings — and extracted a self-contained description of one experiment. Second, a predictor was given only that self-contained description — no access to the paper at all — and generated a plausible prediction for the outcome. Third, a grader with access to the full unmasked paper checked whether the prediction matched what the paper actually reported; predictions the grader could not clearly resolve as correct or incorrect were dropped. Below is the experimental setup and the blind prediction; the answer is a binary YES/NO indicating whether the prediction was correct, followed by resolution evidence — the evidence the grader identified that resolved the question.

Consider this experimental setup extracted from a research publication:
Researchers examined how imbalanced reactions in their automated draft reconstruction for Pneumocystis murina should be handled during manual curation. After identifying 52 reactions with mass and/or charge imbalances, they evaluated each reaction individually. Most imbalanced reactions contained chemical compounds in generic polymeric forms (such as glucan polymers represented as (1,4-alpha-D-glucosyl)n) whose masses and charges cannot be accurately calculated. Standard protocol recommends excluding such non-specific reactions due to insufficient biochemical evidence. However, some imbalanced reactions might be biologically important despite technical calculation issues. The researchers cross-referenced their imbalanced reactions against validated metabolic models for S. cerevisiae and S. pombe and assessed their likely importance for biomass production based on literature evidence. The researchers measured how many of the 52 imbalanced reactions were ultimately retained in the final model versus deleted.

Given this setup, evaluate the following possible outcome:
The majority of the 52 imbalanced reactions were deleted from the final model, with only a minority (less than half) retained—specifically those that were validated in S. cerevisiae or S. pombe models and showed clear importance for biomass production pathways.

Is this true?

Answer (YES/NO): YES